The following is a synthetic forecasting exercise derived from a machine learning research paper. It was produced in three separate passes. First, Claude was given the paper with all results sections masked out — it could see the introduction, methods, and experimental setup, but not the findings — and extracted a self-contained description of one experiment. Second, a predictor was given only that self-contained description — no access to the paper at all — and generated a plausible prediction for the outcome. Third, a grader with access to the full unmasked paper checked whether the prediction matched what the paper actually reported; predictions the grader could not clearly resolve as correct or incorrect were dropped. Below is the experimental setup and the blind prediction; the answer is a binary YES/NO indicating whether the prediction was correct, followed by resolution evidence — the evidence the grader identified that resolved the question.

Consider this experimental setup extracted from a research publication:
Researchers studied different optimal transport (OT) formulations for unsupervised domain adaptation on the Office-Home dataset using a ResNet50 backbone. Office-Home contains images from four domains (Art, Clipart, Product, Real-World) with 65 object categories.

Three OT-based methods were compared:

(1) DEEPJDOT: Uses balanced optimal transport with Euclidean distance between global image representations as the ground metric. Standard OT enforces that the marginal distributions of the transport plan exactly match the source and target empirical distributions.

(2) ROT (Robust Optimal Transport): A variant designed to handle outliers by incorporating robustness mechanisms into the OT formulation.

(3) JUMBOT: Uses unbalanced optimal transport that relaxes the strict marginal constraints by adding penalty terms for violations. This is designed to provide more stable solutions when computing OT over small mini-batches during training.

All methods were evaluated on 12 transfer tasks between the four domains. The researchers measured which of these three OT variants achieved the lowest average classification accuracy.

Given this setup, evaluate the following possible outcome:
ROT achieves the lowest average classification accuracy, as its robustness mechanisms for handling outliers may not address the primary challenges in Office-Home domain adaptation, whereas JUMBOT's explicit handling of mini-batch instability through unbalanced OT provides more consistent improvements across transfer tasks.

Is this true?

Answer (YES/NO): YES